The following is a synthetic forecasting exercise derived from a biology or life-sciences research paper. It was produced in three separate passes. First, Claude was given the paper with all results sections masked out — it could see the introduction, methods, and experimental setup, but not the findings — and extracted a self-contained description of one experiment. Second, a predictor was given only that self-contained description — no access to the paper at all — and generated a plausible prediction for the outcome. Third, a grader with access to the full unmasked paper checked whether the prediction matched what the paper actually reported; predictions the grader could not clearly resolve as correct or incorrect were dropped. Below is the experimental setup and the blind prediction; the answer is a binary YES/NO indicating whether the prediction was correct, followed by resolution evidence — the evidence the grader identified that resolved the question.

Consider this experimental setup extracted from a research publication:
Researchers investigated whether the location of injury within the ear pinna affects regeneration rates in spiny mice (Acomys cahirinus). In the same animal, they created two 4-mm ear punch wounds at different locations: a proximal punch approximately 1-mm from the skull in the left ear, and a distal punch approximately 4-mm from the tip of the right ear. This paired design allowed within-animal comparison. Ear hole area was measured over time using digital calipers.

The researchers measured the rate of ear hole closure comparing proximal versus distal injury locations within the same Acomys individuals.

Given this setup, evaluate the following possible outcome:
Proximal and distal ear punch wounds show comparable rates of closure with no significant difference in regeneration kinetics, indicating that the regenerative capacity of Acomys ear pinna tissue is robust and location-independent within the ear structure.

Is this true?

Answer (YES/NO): NO